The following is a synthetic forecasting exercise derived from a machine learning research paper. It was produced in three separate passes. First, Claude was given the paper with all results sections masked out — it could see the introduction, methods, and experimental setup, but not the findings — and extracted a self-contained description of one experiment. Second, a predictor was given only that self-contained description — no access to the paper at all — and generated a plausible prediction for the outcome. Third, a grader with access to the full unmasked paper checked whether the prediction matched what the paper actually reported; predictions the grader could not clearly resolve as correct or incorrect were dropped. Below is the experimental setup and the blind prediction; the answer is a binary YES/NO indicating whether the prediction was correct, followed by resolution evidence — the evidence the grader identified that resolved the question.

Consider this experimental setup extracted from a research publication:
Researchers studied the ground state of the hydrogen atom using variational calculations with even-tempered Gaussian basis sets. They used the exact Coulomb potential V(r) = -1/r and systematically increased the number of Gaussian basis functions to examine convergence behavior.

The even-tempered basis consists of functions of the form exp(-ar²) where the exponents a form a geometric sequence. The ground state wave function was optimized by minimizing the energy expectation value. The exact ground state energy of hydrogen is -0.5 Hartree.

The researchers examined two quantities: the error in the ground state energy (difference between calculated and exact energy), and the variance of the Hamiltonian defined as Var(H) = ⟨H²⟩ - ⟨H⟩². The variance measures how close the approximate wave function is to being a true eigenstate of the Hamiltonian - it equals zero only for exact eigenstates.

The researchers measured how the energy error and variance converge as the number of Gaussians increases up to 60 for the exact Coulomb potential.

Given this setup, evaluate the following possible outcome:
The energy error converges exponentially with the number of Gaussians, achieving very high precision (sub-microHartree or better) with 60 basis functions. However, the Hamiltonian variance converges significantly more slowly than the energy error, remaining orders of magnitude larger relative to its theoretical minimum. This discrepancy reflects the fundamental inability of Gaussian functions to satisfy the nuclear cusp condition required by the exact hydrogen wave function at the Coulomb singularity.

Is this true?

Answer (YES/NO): YES